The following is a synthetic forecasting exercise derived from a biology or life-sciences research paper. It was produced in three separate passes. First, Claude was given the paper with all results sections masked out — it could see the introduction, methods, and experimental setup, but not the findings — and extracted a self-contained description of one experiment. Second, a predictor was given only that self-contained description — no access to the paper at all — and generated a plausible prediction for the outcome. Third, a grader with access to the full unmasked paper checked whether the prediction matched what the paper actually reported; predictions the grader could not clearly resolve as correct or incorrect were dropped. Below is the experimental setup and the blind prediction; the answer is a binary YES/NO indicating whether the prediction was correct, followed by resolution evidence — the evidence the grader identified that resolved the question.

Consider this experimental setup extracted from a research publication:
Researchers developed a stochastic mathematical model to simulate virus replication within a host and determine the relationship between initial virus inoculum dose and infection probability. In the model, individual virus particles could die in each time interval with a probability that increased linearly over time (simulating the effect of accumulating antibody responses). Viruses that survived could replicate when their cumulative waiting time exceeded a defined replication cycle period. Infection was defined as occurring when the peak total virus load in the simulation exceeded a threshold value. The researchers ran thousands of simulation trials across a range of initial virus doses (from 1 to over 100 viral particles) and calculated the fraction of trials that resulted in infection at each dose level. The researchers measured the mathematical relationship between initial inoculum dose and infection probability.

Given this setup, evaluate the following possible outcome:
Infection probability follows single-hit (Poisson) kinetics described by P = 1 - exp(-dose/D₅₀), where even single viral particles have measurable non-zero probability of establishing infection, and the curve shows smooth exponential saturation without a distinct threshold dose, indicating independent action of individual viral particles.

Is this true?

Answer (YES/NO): NO